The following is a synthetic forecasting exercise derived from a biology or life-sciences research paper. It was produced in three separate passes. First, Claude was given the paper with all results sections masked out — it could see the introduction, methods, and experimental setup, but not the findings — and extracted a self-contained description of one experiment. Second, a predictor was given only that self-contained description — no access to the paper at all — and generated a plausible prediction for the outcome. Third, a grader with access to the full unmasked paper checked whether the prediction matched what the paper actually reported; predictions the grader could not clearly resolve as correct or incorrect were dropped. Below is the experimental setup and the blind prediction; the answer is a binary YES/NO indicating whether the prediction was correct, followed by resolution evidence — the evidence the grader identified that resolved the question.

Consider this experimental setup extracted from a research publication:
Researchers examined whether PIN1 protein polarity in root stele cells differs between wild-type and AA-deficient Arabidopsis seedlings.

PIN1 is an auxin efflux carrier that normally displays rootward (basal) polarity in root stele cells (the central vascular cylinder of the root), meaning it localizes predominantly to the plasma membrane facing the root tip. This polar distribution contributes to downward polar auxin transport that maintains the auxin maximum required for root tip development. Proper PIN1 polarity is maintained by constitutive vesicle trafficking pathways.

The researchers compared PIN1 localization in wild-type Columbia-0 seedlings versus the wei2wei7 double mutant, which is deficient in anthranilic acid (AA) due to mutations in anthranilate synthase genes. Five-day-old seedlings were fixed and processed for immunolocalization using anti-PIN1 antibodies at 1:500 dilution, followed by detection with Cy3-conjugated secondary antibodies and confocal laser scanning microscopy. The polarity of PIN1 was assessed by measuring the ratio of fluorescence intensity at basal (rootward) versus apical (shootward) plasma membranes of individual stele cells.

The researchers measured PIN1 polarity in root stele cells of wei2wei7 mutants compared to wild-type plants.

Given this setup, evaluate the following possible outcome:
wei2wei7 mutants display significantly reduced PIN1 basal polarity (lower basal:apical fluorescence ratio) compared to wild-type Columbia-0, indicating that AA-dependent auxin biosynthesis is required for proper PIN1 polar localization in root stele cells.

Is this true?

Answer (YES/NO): NO